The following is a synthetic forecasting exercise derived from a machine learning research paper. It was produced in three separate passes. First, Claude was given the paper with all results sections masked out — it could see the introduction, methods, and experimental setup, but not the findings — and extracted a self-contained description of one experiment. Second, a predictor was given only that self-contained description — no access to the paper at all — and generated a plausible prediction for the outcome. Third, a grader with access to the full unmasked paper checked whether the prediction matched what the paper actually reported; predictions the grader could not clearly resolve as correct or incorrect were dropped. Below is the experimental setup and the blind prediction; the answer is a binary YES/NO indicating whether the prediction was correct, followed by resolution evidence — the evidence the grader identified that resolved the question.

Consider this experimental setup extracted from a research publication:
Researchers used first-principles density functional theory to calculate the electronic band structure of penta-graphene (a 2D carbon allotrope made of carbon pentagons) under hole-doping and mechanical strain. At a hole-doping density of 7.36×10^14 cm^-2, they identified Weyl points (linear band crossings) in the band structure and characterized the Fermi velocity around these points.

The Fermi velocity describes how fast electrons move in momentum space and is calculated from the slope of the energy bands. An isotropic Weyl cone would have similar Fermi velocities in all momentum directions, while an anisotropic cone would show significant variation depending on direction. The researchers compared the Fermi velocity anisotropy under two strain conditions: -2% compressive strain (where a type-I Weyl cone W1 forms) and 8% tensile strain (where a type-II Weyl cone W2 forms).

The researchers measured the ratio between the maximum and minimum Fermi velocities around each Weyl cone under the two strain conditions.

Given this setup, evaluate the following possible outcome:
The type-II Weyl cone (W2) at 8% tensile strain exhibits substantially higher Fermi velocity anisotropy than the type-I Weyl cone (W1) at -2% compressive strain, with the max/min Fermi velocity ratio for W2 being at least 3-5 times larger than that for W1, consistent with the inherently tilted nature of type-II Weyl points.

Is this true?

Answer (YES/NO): YES